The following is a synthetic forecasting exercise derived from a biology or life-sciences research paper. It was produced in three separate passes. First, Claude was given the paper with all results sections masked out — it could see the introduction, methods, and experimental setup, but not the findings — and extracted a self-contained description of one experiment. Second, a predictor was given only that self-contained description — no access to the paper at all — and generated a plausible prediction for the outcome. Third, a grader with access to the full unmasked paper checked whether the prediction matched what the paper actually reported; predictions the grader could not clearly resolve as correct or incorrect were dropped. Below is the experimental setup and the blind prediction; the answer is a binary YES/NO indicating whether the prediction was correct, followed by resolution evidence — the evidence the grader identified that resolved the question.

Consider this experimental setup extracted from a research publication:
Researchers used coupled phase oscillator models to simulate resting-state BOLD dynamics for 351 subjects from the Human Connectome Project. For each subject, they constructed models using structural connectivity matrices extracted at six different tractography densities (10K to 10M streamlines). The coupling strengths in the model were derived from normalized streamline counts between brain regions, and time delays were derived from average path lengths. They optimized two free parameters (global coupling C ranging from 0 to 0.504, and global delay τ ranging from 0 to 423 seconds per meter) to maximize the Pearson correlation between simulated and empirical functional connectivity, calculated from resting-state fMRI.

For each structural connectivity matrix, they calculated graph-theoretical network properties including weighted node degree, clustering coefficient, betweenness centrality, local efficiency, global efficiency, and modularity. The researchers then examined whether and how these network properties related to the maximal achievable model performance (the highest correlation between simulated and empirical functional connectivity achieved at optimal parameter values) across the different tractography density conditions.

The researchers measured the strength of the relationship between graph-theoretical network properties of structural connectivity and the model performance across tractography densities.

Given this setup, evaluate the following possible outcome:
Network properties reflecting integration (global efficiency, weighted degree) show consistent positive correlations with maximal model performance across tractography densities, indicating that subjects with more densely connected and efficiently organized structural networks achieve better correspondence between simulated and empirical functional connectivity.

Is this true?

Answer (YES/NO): NO